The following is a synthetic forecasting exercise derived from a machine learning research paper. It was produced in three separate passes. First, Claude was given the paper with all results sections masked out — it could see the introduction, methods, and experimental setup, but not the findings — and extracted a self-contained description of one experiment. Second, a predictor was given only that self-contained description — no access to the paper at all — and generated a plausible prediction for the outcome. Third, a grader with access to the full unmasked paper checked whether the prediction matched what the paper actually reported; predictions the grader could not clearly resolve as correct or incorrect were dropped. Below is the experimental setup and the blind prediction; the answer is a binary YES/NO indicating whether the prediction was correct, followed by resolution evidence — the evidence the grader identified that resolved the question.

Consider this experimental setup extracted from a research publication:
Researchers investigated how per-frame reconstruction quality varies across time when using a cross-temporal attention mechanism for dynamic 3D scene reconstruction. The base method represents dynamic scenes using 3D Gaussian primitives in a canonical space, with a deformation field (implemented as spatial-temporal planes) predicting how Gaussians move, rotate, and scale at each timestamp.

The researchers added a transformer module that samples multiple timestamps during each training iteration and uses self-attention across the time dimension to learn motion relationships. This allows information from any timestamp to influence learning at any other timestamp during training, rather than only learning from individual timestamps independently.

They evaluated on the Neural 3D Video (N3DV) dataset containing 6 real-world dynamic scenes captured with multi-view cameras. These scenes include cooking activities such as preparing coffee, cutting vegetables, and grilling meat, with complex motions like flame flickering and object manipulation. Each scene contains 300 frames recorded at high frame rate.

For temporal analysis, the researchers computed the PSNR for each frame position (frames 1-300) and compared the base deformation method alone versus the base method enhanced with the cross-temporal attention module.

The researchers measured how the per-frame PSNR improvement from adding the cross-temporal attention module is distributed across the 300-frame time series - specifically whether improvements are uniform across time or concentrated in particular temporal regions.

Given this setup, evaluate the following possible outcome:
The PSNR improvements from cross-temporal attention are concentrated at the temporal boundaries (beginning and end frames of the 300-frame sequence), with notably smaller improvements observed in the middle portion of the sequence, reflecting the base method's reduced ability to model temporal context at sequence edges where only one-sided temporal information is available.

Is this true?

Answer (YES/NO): YES